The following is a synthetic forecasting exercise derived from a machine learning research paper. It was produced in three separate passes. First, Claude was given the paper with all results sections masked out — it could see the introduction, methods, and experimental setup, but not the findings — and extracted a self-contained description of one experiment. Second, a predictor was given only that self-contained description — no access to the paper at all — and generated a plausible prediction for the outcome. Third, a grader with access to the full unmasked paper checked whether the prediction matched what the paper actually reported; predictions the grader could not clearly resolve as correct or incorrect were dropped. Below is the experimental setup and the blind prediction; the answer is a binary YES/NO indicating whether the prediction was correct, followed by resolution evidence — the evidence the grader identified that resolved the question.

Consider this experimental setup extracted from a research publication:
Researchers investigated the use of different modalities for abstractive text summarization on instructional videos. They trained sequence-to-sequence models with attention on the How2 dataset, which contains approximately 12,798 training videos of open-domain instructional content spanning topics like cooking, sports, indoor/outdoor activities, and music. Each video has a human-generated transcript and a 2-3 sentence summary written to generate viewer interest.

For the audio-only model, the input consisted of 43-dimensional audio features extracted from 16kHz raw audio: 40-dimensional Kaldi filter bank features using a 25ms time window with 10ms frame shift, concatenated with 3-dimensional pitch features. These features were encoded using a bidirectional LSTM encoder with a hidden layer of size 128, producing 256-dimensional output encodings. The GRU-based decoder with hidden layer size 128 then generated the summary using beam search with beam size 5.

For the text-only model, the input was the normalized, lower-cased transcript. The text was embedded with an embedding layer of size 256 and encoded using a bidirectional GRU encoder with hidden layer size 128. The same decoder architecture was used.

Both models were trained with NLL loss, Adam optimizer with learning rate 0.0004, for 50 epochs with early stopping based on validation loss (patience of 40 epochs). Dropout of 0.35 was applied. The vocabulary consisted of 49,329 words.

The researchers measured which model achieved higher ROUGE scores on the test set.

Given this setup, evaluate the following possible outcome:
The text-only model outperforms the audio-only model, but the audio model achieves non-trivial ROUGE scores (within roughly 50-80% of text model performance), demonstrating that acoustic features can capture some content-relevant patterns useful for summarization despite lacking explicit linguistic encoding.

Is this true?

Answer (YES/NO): NO